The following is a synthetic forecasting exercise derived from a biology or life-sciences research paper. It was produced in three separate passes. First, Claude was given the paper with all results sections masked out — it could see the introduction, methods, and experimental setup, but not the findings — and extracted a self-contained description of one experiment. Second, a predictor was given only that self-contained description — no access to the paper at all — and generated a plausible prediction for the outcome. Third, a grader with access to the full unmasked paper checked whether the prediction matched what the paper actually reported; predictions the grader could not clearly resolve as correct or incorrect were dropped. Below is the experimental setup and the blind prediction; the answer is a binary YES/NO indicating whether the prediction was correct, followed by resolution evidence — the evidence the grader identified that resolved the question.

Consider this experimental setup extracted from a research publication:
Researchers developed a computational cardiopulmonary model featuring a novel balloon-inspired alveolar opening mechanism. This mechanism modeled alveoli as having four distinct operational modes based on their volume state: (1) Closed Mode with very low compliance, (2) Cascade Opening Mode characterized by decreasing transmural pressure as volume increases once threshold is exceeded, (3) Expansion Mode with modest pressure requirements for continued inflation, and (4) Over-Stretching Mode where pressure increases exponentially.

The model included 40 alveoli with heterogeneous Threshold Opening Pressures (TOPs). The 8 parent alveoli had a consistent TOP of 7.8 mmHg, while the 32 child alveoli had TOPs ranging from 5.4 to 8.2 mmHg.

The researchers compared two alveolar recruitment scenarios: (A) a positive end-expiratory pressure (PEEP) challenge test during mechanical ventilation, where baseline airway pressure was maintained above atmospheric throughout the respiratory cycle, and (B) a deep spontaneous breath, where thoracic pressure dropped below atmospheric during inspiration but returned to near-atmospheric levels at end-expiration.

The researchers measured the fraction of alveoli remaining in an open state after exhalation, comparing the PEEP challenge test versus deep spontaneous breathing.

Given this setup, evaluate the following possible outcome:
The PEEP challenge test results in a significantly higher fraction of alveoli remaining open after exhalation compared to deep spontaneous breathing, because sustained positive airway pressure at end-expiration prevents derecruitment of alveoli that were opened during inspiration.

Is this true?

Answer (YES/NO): NO